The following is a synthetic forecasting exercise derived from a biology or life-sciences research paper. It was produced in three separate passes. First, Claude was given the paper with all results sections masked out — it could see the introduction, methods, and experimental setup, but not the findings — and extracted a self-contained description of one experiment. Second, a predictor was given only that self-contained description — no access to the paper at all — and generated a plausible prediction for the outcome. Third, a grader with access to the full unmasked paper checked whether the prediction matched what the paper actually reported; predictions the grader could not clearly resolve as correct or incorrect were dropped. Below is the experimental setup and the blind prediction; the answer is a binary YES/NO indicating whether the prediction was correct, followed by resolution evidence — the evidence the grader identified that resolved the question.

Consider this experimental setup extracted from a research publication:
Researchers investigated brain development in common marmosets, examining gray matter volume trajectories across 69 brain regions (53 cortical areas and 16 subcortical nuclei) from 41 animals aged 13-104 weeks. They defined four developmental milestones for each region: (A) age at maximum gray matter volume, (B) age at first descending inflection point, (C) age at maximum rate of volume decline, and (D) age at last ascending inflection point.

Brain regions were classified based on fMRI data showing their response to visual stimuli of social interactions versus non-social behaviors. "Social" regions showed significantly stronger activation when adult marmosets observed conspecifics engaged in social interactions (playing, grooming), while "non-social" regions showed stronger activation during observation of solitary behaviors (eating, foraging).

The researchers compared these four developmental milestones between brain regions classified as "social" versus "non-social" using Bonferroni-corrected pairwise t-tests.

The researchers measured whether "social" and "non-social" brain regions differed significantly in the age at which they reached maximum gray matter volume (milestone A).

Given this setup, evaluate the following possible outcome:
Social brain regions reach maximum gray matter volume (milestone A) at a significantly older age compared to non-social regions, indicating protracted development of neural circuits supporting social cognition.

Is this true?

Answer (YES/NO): NO